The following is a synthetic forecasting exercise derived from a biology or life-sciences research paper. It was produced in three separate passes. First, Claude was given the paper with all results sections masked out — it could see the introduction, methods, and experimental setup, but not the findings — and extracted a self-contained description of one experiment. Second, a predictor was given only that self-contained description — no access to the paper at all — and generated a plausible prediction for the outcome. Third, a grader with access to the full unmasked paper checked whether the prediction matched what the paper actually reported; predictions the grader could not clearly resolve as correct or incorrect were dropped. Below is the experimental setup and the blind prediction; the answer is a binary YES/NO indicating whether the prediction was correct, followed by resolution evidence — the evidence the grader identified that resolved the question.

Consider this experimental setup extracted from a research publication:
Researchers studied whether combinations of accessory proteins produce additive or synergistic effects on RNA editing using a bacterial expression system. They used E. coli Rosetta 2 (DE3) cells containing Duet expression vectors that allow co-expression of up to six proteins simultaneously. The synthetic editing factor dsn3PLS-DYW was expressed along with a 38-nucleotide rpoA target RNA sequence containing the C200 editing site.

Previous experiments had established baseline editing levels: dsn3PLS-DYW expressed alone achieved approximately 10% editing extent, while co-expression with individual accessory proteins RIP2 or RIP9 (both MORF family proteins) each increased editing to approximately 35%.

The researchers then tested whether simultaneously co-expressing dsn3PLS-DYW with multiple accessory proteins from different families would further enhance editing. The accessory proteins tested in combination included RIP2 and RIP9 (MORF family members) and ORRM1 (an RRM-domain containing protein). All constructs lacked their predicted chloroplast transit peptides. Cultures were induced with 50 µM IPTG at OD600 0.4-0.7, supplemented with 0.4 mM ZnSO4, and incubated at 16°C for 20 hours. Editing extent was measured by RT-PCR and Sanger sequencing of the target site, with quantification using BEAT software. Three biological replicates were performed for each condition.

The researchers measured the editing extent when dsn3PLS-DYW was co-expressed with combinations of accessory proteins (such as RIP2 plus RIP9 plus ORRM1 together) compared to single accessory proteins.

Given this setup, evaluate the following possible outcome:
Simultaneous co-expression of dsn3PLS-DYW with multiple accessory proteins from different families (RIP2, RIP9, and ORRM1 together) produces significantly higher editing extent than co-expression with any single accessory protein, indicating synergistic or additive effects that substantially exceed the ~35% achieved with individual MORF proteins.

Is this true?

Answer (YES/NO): NO